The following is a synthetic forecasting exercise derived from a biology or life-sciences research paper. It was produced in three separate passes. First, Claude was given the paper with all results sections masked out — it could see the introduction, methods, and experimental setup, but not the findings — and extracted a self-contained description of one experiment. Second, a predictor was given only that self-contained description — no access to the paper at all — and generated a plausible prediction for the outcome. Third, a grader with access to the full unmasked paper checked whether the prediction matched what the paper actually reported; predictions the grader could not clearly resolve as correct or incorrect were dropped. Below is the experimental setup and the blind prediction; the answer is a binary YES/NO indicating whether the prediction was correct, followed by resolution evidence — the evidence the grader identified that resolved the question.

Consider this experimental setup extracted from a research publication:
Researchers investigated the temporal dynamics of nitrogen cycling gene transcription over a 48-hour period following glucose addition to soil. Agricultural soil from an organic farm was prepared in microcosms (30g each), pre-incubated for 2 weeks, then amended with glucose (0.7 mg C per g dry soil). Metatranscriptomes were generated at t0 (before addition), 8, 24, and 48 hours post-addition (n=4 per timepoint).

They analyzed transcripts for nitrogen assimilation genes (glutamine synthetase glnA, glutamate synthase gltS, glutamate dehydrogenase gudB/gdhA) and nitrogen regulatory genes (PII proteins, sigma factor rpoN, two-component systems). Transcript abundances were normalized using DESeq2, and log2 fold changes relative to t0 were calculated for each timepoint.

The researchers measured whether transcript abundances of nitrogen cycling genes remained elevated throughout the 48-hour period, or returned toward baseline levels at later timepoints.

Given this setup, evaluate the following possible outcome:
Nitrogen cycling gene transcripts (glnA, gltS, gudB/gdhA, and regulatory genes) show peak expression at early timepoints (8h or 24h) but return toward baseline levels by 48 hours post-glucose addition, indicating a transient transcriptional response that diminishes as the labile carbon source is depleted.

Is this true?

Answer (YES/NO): NO